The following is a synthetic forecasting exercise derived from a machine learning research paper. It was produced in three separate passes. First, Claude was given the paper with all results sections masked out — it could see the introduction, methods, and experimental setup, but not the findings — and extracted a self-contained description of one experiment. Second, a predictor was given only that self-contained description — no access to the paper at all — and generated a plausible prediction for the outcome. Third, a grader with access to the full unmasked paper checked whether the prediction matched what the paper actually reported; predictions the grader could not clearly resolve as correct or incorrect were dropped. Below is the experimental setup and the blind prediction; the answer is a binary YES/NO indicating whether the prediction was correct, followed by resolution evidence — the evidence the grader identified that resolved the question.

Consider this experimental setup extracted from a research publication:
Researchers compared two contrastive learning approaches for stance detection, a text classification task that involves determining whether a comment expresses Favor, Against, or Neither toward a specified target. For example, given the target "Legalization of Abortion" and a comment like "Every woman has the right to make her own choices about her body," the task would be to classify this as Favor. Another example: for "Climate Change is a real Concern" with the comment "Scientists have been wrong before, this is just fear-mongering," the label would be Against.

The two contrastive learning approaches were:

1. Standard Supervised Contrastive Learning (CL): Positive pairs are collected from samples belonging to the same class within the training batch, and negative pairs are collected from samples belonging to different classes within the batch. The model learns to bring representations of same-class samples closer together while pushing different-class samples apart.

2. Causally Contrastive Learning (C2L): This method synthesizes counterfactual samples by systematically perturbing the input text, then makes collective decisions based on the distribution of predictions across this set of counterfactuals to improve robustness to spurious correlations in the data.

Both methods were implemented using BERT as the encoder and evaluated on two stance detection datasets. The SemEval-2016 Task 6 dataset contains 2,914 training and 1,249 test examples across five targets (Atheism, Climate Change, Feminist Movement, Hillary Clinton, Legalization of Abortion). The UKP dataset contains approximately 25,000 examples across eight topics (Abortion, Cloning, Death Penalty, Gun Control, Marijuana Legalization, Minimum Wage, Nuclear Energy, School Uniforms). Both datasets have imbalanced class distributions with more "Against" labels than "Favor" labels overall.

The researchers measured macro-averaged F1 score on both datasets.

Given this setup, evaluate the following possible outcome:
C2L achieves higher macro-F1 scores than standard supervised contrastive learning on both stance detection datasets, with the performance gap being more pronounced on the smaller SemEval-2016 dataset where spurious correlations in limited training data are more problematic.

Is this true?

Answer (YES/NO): YES